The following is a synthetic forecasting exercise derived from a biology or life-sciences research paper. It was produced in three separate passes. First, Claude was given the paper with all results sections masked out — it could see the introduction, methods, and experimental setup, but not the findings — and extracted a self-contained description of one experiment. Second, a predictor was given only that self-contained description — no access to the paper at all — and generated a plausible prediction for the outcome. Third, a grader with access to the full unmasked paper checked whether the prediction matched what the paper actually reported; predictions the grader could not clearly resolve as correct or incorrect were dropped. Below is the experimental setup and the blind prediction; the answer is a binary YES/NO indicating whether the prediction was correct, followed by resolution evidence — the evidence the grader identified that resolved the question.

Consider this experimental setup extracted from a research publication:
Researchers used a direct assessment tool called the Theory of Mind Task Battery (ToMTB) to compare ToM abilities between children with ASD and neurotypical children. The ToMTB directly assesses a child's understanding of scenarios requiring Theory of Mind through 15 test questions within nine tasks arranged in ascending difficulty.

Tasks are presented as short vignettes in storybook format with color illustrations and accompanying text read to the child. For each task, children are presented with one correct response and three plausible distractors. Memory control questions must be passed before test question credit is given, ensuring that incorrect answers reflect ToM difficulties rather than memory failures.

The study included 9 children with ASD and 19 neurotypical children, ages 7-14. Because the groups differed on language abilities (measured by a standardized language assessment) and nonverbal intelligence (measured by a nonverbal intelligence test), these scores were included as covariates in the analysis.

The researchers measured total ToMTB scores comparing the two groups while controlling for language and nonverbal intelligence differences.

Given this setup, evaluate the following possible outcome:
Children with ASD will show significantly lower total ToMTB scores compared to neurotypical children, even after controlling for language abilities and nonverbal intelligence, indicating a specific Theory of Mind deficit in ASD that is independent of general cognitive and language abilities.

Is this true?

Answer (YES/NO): NO